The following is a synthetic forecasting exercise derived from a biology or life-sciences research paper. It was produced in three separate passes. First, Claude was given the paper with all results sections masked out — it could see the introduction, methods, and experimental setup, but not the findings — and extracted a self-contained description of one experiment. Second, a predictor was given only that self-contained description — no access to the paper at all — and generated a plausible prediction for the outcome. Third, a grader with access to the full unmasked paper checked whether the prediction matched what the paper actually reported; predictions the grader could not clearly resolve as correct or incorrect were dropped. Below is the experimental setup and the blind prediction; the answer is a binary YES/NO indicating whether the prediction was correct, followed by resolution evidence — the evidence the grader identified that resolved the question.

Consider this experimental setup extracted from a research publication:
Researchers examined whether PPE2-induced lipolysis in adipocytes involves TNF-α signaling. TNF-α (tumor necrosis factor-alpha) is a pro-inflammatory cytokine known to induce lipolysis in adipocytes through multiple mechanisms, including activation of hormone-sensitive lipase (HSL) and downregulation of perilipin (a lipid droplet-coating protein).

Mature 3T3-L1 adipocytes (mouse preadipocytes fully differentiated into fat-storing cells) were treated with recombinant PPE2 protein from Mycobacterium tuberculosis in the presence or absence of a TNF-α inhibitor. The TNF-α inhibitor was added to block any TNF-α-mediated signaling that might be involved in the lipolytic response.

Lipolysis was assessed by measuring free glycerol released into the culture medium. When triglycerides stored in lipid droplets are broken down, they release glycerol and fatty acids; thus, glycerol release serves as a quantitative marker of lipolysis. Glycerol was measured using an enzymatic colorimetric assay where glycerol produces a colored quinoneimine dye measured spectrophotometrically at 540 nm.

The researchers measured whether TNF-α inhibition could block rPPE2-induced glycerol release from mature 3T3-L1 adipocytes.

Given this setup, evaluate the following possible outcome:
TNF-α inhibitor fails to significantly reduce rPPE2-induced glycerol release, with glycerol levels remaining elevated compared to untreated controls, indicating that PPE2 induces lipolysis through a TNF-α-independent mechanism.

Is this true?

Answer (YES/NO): YES